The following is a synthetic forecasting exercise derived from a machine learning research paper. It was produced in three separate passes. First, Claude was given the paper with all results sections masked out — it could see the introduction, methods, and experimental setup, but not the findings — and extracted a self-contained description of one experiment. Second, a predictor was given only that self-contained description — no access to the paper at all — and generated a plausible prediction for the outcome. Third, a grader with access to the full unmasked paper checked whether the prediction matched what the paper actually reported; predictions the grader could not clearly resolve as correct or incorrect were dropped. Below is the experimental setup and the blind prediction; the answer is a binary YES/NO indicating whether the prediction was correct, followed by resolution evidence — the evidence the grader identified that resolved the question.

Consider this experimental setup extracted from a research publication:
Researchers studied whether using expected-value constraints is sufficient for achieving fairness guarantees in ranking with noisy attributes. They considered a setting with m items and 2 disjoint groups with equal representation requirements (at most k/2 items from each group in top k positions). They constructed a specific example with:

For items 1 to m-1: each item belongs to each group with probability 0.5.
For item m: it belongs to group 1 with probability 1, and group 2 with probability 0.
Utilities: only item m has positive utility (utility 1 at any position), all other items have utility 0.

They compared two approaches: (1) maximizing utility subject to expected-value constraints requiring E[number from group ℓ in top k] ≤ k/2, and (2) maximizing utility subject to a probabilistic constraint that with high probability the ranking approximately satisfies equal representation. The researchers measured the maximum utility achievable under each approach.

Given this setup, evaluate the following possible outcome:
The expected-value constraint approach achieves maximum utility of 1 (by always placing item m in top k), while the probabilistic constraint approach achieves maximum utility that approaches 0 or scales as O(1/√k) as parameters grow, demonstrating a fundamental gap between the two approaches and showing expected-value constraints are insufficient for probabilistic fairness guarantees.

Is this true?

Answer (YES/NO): NO